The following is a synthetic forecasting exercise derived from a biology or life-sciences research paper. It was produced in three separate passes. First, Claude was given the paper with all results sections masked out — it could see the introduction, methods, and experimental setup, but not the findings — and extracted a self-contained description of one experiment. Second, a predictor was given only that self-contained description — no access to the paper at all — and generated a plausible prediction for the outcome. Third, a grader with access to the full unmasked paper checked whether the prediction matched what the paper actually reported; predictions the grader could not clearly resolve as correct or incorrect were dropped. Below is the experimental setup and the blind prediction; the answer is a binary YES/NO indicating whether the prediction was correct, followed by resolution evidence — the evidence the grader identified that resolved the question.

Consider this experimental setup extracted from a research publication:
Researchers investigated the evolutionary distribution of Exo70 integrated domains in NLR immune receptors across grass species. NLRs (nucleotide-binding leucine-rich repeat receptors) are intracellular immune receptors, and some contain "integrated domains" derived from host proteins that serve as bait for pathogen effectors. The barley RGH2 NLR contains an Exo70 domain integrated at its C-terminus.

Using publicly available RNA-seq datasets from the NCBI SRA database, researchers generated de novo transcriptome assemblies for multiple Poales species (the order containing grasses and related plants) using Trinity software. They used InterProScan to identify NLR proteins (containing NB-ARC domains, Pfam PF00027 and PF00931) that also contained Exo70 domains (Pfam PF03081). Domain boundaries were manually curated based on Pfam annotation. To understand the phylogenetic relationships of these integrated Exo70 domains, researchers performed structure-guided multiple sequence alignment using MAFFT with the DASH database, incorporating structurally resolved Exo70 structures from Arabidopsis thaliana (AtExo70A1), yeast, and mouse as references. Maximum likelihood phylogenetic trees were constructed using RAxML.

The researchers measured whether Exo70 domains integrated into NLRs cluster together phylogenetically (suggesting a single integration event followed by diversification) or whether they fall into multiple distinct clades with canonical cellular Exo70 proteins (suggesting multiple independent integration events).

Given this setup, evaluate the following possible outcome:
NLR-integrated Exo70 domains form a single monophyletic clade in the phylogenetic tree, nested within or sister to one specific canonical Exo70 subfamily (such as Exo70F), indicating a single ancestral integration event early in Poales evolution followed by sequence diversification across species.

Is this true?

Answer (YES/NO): NO